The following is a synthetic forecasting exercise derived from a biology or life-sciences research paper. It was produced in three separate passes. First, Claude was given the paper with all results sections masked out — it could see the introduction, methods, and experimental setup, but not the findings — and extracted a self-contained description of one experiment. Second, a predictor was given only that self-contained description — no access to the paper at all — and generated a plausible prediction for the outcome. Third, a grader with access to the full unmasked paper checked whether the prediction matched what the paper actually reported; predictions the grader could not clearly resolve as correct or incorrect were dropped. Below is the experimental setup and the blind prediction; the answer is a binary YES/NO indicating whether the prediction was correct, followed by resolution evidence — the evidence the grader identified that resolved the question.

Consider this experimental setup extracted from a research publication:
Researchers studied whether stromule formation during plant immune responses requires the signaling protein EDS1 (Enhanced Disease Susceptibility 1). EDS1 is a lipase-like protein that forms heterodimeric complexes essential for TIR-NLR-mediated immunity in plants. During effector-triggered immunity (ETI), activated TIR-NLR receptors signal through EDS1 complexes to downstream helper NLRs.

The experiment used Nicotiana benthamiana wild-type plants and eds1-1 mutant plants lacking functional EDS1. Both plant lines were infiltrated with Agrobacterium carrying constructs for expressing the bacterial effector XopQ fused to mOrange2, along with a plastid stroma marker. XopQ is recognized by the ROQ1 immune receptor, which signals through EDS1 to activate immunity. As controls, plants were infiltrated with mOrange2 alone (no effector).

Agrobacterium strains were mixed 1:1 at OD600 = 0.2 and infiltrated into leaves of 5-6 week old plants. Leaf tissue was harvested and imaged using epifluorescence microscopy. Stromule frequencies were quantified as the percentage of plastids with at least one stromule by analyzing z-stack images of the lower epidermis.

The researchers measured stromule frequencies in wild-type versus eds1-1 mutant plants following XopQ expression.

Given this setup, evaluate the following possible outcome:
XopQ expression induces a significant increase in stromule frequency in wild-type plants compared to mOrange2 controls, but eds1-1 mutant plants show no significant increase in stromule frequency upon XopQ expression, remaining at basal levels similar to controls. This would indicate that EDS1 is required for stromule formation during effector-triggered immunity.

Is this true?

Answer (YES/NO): YES